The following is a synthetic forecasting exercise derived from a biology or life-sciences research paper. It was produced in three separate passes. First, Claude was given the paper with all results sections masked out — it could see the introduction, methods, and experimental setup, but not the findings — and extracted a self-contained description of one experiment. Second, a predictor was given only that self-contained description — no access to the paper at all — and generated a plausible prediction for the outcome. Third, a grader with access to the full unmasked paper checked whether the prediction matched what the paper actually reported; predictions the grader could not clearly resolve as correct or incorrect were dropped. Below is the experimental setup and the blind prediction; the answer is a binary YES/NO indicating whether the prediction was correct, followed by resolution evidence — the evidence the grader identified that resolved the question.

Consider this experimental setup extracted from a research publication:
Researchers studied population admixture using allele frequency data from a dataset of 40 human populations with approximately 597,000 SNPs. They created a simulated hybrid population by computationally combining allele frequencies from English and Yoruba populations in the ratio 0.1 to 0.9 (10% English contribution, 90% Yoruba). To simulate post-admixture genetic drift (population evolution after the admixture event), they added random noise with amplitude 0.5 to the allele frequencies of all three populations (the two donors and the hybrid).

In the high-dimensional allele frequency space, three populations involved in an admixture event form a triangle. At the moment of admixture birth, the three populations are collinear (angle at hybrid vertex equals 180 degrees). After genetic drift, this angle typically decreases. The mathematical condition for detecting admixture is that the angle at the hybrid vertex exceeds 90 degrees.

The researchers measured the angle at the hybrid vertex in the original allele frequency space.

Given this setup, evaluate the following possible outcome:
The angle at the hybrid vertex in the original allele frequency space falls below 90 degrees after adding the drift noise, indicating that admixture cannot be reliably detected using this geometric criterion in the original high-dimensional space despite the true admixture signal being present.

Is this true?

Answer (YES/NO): YES